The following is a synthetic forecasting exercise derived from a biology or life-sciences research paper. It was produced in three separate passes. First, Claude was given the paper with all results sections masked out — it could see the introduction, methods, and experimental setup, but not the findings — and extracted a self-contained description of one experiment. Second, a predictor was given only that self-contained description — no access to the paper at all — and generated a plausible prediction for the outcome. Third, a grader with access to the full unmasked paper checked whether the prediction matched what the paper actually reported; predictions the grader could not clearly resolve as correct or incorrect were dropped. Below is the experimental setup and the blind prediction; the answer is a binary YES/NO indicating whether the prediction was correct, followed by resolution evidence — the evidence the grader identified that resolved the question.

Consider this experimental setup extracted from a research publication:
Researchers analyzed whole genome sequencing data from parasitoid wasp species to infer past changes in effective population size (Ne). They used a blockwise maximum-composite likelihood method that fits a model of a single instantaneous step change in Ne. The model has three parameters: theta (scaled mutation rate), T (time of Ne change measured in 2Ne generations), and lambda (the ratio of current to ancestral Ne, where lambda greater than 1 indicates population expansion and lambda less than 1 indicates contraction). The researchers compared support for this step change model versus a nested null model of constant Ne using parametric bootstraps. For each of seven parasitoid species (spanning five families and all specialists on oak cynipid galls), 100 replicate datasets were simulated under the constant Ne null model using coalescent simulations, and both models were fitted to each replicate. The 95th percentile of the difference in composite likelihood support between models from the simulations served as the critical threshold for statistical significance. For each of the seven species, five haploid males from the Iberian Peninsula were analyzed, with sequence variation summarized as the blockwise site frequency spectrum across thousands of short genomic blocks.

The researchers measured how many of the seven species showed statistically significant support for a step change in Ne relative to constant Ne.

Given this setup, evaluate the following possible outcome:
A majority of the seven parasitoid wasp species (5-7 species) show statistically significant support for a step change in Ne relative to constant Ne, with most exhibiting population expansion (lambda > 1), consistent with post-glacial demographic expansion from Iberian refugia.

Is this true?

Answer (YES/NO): NO